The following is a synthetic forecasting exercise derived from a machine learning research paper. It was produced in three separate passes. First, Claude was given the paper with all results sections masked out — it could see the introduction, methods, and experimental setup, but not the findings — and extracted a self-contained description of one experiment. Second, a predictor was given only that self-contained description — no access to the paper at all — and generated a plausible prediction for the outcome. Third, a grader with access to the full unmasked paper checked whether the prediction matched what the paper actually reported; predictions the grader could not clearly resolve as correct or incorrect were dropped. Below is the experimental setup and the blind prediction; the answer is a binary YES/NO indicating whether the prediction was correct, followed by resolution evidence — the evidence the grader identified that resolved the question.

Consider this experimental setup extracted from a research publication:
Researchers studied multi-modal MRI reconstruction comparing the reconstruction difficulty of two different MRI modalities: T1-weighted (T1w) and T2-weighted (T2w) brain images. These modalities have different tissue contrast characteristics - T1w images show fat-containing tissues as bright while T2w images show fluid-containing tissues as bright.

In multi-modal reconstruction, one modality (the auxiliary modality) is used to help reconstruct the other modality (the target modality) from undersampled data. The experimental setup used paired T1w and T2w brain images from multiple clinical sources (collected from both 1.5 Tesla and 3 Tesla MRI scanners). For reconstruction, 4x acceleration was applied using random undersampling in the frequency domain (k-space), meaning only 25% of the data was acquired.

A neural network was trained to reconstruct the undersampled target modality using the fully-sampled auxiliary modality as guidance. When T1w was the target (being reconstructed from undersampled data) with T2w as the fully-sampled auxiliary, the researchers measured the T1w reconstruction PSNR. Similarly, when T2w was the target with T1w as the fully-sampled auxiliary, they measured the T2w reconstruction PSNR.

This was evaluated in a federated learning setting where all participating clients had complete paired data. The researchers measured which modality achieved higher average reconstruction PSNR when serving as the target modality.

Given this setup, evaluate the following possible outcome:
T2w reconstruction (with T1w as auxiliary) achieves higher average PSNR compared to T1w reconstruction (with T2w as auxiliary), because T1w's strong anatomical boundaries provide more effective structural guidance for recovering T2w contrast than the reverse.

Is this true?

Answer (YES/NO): NO